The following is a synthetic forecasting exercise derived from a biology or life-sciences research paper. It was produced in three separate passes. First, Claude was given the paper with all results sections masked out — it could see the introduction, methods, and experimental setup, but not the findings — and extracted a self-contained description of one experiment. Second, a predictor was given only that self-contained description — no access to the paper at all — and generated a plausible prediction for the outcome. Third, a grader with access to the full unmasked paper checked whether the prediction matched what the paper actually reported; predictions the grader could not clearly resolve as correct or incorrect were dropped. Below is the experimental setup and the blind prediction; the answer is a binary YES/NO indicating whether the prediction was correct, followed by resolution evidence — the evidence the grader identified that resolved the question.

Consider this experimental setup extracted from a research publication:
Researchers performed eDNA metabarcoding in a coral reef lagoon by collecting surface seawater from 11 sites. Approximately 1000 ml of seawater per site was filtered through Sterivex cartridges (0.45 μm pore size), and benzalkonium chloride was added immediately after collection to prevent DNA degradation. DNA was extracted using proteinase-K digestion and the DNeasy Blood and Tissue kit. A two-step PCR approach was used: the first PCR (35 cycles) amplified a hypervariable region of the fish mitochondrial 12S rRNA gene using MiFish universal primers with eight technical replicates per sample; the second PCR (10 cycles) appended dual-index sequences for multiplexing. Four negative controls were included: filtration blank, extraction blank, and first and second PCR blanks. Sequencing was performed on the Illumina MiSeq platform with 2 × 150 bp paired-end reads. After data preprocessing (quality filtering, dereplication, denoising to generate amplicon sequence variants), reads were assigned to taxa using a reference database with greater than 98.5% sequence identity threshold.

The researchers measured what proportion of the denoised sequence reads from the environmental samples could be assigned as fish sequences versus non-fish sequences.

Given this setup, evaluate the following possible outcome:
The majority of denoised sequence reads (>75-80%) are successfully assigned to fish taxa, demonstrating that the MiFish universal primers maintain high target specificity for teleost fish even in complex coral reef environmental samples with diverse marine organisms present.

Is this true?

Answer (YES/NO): YES